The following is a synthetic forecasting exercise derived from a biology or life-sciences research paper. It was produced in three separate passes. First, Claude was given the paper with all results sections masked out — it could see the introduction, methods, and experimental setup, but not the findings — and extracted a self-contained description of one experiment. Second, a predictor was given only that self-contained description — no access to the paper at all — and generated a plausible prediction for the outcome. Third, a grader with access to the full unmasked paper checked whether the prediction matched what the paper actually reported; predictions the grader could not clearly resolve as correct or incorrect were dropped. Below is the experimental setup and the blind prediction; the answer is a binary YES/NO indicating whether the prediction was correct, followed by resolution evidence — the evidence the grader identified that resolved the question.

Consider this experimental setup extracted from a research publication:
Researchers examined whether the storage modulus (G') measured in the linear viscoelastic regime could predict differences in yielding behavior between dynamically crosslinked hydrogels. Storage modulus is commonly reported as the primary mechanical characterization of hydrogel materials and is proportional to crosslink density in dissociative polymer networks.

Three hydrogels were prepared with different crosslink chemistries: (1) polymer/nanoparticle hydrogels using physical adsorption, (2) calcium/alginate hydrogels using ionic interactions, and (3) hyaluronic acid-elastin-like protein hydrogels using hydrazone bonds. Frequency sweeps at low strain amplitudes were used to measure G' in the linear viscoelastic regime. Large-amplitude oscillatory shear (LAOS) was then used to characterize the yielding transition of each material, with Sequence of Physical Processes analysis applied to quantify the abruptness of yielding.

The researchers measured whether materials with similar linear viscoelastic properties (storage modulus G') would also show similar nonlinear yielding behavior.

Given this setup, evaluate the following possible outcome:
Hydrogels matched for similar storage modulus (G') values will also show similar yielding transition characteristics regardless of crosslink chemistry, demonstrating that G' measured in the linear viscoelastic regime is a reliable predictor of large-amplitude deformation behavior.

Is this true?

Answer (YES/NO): NO